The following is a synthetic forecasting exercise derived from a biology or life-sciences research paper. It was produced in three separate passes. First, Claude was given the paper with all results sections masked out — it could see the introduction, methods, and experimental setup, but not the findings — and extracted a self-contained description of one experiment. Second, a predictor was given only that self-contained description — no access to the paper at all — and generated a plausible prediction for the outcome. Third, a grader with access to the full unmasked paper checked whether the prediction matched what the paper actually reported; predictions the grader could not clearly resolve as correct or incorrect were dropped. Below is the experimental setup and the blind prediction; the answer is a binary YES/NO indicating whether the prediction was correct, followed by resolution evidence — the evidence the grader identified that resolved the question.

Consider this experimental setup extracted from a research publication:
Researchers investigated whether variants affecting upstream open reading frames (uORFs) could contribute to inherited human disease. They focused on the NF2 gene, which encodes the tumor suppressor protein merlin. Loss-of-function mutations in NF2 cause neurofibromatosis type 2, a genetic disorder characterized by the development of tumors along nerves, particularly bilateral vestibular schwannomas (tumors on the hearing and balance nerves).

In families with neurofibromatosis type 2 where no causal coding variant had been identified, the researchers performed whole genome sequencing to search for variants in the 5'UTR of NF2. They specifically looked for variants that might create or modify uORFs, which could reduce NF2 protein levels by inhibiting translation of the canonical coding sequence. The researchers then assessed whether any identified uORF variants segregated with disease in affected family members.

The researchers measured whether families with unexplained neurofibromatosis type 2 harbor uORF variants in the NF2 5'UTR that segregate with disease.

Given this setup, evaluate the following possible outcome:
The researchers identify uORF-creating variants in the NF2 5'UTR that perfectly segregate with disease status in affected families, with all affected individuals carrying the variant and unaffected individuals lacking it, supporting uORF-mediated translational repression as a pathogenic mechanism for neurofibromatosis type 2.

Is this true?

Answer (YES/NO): NO